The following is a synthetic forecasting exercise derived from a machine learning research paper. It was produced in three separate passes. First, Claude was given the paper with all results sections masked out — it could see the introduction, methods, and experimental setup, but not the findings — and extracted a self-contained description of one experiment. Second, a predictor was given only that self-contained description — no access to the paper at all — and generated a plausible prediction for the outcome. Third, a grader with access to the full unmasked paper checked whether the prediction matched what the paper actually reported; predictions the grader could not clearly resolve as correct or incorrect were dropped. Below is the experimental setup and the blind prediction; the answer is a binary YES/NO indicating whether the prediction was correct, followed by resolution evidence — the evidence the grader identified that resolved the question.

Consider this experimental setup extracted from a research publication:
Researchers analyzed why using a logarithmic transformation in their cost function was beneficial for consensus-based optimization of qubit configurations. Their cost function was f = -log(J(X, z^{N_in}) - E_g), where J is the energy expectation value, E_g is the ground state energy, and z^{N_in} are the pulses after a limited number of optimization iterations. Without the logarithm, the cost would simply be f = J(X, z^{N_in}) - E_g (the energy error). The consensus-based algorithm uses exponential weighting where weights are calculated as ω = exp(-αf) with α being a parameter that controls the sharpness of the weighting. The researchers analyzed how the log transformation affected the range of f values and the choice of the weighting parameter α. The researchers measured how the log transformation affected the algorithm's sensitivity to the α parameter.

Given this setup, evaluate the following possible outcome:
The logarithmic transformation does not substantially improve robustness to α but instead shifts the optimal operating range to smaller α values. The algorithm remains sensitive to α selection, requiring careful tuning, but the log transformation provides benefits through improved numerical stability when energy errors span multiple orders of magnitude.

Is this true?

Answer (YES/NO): NO